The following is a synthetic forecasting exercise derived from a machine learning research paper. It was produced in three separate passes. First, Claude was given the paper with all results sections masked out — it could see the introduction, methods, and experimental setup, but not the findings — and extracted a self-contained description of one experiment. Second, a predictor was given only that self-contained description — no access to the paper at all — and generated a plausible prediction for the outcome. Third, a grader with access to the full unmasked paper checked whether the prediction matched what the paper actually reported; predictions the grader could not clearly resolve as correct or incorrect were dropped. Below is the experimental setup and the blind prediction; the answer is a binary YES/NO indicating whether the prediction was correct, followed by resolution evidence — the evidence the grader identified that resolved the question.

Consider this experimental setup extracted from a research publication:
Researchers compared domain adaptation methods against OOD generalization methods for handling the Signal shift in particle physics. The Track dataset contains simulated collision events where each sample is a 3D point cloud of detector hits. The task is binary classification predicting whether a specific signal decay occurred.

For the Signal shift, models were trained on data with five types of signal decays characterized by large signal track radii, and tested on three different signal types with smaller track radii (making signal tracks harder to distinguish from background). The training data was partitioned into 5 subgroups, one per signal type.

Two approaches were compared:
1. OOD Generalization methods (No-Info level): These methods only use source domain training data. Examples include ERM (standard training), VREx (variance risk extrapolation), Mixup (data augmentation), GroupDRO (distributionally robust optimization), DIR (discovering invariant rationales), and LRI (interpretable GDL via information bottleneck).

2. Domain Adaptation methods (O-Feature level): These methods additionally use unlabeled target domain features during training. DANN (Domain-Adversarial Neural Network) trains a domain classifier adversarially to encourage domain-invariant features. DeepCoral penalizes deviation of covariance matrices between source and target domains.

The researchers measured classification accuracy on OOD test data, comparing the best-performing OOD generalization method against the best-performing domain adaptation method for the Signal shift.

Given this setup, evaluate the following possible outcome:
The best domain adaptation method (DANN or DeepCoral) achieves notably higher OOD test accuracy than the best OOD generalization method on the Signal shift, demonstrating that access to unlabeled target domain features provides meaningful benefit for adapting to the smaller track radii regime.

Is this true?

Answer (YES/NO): YES